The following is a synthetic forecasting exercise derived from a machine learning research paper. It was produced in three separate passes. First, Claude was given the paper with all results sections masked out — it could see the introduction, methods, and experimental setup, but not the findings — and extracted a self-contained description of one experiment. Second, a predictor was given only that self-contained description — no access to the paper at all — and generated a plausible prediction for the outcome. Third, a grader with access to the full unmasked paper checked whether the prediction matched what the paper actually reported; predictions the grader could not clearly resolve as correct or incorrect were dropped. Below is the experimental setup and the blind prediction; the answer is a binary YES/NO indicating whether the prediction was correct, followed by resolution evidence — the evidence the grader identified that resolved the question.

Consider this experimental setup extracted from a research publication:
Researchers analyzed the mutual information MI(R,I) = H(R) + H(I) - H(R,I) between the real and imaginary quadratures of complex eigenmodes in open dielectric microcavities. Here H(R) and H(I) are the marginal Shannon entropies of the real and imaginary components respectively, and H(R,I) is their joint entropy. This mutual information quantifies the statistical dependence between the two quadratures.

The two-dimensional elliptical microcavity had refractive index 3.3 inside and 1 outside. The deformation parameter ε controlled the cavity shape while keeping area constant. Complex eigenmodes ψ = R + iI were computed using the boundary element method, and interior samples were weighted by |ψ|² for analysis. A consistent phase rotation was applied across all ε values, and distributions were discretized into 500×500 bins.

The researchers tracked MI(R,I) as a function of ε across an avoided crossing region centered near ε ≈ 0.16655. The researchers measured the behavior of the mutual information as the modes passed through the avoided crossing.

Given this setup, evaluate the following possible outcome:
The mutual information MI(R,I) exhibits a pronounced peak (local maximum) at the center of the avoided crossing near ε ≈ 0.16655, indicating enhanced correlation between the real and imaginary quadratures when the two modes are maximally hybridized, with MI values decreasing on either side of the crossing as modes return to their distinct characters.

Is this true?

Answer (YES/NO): YES